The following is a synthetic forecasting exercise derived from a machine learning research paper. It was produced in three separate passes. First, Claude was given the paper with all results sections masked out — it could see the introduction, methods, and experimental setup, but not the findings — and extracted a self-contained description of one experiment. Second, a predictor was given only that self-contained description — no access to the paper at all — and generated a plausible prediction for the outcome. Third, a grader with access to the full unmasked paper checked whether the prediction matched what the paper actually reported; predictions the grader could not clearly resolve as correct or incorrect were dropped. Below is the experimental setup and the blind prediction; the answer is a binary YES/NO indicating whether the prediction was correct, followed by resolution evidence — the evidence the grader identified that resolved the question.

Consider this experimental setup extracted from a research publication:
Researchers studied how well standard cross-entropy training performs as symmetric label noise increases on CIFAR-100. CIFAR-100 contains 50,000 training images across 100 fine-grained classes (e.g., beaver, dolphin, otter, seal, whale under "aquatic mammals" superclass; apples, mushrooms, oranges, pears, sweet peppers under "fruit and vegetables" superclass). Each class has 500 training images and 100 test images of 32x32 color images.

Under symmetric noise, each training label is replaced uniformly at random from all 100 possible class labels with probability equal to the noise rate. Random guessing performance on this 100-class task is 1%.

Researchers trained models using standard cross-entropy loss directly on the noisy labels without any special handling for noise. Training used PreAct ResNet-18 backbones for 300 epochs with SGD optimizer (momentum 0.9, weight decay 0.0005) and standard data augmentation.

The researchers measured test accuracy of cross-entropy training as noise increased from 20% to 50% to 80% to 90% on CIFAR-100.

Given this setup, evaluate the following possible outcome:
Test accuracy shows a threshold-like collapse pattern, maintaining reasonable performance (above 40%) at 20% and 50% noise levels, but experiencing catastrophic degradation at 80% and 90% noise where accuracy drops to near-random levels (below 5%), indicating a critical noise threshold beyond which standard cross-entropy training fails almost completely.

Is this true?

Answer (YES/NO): NO